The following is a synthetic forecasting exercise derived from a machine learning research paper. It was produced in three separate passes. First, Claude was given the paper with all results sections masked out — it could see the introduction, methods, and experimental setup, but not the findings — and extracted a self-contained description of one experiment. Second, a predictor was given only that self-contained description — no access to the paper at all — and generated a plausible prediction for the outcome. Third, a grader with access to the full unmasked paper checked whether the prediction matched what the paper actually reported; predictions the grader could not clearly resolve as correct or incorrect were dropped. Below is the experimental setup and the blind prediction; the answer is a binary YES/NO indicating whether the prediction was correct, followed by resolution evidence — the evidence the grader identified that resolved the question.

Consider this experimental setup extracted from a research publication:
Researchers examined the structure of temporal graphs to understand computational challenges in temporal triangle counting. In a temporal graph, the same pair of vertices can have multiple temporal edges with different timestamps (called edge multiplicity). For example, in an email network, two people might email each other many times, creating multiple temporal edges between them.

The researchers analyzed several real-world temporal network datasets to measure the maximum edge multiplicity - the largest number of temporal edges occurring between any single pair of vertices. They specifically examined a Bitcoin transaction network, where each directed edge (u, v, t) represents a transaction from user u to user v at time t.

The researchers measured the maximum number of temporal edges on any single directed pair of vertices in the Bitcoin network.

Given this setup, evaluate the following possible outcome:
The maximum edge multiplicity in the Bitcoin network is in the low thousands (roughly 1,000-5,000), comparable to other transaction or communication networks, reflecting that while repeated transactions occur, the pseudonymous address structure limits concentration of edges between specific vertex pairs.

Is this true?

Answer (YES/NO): NO